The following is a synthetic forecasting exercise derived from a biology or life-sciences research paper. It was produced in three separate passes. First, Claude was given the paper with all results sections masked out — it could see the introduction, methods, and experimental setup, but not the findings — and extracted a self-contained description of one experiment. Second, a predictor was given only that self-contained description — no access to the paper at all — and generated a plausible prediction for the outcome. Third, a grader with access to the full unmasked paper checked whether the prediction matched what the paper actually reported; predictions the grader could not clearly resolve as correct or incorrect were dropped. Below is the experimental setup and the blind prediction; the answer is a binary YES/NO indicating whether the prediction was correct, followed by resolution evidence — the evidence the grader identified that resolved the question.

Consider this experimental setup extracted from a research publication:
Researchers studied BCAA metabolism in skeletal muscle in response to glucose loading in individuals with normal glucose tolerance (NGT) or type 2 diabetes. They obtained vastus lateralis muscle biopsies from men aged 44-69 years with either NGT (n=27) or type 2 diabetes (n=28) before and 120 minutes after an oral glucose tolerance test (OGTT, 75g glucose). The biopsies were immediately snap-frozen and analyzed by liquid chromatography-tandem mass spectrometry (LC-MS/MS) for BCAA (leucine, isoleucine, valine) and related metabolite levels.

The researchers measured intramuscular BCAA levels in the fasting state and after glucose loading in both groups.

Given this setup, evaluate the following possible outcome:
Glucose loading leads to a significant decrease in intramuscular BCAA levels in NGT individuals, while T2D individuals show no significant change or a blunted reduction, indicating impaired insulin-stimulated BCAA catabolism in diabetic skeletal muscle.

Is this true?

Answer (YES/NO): YES